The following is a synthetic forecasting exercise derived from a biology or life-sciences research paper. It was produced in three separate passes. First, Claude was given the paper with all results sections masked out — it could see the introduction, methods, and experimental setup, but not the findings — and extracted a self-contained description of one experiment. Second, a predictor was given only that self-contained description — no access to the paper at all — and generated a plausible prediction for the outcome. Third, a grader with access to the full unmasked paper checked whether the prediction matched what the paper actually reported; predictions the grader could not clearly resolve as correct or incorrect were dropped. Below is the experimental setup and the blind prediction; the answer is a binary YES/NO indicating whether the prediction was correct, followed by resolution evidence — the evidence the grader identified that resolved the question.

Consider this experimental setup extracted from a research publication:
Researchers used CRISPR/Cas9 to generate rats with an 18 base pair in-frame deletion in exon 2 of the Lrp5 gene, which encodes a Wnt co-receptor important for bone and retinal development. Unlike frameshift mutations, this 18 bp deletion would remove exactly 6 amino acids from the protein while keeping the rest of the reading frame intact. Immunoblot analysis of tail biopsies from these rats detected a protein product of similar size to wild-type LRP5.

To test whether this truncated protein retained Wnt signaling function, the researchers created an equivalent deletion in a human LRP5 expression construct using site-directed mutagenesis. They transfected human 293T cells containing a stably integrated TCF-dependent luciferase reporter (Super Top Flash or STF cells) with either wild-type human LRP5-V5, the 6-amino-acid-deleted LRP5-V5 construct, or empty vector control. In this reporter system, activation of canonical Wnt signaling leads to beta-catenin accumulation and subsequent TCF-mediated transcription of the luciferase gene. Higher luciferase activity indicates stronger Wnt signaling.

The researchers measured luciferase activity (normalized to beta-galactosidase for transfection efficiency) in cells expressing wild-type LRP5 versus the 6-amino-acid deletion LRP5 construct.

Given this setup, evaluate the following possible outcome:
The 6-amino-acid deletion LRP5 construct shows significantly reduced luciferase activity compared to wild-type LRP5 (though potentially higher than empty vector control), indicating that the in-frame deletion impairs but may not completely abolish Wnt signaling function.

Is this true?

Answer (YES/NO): NO